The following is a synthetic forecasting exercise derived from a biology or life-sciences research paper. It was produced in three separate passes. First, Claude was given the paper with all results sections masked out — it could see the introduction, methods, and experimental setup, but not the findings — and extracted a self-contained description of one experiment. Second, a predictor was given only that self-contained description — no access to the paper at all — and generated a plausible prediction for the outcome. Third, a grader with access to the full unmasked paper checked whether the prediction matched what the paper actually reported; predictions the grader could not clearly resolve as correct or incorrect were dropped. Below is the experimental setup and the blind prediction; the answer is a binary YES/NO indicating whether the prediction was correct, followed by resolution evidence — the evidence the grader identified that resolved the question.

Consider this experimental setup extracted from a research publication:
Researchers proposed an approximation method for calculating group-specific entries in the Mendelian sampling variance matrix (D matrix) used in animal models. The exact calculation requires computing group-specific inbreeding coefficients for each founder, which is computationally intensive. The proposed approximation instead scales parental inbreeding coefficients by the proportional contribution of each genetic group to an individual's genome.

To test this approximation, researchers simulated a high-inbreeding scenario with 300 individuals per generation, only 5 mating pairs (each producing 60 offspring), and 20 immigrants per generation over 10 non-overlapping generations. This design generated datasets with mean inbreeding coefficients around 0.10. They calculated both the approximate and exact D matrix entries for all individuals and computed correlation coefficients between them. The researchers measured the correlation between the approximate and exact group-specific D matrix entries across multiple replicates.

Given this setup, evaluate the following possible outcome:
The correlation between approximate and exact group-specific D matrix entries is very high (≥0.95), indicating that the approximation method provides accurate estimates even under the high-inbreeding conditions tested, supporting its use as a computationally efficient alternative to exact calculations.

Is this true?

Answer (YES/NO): YES